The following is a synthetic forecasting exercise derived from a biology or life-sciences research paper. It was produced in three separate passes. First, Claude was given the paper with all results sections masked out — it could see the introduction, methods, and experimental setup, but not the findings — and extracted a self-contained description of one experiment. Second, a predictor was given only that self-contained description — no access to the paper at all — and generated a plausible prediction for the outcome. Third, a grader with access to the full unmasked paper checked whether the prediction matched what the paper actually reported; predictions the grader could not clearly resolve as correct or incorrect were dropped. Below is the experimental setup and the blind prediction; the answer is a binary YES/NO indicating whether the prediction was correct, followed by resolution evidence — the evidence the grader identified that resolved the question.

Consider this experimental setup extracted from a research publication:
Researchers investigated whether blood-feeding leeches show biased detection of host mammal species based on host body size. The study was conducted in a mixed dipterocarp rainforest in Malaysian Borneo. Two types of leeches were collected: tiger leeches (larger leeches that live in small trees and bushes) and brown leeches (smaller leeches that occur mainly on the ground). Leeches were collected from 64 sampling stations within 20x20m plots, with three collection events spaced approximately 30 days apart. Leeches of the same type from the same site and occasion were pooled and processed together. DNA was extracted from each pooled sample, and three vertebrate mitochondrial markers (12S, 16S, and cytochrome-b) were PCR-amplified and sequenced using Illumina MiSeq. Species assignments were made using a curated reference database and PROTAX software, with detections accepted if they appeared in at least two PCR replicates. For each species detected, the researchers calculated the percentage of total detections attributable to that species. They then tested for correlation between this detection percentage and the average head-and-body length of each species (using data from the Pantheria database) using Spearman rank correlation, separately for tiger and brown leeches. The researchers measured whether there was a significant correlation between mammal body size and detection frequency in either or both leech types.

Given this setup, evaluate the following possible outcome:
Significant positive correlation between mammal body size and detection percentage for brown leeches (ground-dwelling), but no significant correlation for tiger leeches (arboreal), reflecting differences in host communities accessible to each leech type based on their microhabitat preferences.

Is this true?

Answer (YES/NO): NO